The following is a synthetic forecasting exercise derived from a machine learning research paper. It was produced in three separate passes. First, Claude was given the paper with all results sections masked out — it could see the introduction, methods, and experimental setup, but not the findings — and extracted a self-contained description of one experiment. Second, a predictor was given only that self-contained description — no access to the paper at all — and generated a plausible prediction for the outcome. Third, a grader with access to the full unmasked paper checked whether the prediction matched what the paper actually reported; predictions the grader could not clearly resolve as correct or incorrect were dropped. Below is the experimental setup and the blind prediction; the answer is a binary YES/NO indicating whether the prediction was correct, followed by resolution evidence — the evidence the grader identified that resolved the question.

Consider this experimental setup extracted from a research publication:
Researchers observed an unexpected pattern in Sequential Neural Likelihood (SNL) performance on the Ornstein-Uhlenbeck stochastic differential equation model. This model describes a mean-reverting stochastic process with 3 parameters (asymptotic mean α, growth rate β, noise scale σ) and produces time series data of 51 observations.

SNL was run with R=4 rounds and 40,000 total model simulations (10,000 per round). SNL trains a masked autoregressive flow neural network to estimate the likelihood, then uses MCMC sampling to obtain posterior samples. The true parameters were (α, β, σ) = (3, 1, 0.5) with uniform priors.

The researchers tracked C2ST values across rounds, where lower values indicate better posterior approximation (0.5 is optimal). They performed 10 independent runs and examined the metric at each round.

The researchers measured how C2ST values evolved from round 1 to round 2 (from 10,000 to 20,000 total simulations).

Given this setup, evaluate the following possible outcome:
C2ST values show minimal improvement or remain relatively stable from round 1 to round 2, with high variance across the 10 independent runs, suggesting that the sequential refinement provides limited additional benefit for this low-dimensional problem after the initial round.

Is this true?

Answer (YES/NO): NO